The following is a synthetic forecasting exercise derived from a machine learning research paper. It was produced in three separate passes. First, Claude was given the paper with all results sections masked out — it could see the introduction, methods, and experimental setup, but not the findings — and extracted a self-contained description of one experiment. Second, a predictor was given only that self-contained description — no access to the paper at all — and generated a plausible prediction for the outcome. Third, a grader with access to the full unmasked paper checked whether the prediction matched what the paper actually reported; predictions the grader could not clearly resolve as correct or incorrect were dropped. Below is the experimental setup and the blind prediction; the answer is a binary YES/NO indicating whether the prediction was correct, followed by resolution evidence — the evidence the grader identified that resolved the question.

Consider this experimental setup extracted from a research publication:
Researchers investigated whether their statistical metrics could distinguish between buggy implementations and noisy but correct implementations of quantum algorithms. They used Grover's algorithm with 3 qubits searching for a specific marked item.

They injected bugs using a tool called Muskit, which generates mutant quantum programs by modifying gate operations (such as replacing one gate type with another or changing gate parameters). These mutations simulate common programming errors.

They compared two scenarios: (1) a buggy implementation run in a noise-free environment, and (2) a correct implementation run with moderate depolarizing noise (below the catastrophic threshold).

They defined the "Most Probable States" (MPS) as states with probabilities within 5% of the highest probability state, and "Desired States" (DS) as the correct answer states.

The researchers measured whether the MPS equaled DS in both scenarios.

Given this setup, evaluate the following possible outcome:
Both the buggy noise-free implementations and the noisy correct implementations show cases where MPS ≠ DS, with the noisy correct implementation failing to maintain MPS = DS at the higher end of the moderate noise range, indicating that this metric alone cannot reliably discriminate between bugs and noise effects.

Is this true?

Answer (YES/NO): NO